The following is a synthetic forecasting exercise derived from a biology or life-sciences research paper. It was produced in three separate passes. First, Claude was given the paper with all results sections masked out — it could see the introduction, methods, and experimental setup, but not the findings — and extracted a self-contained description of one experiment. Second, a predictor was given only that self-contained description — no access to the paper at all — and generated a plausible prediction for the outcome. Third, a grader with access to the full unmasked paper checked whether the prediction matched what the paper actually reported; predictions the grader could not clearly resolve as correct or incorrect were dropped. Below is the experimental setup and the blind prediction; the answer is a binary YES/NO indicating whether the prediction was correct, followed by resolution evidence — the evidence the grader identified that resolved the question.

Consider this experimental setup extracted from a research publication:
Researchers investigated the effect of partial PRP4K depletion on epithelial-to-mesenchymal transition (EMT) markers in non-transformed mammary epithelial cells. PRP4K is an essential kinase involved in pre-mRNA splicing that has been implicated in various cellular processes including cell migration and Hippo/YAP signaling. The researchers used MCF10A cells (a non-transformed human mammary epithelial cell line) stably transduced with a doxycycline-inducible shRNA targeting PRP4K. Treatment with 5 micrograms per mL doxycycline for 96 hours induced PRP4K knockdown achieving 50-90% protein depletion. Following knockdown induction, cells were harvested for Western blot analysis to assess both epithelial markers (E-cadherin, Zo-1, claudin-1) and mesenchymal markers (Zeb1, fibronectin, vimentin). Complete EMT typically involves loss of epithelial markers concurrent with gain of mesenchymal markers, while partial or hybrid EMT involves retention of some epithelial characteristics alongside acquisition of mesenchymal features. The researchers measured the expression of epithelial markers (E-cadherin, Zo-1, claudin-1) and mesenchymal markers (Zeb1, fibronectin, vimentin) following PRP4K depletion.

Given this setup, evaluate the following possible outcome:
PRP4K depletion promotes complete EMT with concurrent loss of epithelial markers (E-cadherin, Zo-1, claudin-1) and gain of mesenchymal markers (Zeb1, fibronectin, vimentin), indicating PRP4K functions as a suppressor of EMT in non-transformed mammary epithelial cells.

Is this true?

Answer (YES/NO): NO